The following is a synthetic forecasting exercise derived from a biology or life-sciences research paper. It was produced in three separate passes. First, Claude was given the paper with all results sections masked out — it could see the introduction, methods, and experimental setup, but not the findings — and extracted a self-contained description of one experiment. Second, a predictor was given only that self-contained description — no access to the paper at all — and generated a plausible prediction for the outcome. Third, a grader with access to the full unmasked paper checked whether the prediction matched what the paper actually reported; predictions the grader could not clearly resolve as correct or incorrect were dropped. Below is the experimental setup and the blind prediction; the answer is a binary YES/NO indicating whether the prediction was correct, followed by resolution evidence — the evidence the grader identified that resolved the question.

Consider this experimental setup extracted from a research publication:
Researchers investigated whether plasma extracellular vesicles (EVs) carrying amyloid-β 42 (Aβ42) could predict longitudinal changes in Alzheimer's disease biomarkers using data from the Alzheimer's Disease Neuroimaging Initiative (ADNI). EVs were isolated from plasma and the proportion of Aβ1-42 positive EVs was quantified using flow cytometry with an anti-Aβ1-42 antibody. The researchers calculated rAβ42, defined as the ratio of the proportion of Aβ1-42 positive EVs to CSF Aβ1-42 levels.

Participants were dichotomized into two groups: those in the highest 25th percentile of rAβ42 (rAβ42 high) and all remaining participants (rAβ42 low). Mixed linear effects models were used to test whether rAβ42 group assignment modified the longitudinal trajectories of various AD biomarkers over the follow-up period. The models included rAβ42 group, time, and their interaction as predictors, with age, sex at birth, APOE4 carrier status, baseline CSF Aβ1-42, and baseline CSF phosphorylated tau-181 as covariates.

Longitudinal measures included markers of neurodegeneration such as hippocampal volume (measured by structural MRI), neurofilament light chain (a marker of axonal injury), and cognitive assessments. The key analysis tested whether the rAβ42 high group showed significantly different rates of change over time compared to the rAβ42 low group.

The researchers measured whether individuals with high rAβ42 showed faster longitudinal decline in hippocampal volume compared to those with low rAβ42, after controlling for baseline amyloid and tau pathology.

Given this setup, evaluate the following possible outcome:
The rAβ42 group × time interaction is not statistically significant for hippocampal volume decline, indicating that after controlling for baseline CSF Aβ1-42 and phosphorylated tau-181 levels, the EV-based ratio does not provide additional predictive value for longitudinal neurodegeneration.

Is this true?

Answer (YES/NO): NO